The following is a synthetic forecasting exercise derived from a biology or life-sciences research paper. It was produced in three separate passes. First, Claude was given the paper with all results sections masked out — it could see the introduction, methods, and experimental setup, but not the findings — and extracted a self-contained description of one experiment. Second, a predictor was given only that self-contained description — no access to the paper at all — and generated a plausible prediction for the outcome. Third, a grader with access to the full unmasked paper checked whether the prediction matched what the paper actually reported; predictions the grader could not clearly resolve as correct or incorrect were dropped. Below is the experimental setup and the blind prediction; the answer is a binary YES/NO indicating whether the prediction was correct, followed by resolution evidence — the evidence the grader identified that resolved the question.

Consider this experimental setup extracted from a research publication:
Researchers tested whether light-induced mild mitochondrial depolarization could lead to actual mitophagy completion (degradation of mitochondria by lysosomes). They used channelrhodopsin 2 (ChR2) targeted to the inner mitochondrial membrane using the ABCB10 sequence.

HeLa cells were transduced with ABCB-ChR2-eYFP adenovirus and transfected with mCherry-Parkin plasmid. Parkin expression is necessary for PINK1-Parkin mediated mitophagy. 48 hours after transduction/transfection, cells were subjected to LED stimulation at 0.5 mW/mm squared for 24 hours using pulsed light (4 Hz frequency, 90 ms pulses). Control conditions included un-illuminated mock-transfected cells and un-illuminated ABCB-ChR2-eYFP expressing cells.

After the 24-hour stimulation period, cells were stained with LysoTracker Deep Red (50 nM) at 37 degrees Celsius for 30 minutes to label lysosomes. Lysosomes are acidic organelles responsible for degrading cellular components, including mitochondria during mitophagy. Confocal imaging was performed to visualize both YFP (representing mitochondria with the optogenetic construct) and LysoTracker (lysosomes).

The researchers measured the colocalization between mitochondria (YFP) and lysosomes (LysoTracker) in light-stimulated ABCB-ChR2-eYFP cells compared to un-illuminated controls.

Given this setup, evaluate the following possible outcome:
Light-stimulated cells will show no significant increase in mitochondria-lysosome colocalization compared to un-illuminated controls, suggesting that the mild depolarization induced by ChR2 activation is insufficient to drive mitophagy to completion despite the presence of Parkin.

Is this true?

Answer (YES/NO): NO